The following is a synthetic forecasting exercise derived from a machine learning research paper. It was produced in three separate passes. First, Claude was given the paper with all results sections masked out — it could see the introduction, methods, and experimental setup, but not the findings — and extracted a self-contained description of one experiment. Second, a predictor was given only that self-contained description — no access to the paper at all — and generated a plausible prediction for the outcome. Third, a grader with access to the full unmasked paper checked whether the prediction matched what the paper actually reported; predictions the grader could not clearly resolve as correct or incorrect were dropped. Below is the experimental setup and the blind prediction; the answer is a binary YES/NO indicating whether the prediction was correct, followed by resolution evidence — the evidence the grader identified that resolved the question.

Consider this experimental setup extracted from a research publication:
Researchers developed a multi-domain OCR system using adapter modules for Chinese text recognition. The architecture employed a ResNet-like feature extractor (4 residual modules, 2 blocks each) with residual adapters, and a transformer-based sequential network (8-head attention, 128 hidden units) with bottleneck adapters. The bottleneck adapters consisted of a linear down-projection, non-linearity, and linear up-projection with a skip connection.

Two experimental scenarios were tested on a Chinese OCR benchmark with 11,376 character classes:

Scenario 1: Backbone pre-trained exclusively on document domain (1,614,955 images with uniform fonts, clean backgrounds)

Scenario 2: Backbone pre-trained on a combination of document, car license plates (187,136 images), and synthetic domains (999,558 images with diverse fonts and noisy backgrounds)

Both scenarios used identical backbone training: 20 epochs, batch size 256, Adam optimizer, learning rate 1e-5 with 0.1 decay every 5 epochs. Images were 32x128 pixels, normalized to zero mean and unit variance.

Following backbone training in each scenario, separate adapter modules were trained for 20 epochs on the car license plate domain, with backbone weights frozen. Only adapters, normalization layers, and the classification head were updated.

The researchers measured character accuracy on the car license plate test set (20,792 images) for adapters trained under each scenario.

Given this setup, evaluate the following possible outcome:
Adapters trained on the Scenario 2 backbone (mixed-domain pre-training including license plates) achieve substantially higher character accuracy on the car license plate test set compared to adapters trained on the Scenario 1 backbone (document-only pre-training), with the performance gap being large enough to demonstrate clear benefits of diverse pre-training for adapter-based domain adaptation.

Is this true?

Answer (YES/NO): NO